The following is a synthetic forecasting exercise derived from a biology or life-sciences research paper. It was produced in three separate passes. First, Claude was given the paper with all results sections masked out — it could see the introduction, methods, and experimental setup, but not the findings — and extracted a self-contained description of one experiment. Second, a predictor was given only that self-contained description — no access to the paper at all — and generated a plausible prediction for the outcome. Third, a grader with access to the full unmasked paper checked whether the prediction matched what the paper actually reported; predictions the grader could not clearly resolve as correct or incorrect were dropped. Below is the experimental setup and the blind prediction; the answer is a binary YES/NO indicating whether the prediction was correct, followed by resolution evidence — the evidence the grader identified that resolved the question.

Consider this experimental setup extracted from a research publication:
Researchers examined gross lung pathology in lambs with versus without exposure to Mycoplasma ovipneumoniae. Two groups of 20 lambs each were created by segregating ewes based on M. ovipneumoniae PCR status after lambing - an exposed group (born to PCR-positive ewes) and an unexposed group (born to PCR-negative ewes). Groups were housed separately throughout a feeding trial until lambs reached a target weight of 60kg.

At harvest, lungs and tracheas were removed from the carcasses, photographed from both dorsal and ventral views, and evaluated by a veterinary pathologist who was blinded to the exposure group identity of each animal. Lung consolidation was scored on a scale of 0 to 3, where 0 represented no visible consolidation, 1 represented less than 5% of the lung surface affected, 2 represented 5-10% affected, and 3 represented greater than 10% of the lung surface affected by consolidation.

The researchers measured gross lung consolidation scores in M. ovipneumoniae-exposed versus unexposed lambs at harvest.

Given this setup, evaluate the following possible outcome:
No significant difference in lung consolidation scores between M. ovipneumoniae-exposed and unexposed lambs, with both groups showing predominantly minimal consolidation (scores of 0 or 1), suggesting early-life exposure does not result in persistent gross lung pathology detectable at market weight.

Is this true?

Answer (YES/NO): YES